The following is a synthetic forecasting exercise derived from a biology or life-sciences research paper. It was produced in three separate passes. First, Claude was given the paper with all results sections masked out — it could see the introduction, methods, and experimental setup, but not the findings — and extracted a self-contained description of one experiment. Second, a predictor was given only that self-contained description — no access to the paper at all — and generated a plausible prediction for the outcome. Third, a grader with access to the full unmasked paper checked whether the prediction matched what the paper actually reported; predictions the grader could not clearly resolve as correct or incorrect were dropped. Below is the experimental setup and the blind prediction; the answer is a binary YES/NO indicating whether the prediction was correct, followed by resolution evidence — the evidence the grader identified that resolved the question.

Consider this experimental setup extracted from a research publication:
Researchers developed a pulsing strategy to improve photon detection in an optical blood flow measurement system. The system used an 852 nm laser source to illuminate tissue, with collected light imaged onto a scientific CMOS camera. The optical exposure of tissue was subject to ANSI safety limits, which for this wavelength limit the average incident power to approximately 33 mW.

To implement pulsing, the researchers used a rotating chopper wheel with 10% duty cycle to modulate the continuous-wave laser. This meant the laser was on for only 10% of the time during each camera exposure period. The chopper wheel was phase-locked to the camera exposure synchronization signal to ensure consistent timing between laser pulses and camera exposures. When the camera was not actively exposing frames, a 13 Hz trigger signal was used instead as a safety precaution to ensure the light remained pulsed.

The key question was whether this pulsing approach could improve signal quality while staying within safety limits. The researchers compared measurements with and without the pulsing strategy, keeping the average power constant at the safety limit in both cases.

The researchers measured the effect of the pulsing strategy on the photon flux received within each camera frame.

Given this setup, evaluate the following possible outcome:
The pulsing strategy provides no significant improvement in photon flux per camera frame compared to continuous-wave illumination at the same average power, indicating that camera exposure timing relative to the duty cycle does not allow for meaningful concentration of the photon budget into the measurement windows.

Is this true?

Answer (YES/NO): NO